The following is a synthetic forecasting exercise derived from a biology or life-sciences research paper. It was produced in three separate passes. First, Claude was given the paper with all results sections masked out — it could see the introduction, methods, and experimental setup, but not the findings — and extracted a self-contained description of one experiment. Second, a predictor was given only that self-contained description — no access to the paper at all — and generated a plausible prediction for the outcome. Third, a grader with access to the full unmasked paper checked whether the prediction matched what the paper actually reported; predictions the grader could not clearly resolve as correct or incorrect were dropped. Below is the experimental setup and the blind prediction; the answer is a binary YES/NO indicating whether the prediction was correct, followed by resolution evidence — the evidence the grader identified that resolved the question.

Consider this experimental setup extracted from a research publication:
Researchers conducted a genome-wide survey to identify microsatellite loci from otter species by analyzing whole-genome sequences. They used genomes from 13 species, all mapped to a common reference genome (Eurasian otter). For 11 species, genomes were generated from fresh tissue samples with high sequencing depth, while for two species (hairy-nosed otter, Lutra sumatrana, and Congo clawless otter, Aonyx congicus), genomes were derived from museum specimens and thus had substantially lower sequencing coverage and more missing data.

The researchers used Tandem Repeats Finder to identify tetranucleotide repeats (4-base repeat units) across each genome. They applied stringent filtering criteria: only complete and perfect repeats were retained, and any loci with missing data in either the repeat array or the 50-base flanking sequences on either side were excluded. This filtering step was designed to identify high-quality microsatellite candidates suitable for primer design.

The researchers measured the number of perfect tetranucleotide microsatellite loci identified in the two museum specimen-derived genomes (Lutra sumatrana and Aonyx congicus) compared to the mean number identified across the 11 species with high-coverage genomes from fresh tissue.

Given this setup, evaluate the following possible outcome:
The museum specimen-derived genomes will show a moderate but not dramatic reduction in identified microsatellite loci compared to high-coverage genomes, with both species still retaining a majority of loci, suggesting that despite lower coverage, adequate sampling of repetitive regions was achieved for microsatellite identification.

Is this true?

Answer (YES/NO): NO